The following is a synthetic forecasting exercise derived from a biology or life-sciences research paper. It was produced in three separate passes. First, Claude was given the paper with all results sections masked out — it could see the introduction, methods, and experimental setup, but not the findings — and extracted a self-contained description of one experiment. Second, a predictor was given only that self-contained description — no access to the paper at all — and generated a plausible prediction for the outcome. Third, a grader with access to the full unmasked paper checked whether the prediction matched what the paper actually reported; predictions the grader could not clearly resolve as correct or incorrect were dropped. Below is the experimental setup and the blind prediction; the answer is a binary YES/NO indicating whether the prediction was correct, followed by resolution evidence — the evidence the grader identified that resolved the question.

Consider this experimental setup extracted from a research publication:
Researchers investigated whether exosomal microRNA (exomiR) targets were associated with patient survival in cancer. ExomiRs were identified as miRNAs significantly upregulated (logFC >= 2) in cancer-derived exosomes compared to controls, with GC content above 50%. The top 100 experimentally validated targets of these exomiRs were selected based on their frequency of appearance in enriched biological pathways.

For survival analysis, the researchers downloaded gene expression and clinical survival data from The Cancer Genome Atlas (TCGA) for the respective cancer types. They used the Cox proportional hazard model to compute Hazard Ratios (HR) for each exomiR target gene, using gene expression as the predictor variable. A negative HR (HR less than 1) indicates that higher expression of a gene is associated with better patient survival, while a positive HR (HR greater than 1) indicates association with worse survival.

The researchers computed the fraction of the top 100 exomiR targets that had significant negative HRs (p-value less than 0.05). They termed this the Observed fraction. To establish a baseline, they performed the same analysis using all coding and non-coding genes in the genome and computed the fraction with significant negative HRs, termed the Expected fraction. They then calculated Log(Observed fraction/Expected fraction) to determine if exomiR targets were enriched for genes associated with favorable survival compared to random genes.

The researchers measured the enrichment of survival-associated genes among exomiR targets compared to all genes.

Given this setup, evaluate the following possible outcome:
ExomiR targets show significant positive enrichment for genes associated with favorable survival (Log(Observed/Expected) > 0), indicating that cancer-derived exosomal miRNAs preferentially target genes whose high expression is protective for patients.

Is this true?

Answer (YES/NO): YES